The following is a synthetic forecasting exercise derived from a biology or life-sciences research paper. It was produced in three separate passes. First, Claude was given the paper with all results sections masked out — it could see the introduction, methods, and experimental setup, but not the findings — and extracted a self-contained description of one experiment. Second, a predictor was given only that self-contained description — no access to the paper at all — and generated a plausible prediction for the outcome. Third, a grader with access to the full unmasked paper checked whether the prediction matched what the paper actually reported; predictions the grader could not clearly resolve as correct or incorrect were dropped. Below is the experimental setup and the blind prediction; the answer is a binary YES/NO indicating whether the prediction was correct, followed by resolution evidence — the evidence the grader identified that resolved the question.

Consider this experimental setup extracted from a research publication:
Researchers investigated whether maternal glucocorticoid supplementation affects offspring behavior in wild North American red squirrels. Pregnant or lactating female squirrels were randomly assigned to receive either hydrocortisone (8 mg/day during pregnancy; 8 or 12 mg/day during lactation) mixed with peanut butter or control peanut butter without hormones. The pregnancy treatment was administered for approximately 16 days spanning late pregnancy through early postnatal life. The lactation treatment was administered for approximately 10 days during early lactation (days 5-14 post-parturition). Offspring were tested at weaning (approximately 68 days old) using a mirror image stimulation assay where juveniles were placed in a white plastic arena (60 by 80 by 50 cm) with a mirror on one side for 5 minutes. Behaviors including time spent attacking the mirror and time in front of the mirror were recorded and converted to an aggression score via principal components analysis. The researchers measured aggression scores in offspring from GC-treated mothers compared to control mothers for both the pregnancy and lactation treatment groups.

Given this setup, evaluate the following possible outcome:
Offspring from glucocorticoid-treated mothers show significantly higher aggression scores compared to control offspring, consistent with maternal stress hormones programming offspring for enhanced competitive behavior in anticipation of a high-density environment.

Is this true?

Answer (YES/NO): NO